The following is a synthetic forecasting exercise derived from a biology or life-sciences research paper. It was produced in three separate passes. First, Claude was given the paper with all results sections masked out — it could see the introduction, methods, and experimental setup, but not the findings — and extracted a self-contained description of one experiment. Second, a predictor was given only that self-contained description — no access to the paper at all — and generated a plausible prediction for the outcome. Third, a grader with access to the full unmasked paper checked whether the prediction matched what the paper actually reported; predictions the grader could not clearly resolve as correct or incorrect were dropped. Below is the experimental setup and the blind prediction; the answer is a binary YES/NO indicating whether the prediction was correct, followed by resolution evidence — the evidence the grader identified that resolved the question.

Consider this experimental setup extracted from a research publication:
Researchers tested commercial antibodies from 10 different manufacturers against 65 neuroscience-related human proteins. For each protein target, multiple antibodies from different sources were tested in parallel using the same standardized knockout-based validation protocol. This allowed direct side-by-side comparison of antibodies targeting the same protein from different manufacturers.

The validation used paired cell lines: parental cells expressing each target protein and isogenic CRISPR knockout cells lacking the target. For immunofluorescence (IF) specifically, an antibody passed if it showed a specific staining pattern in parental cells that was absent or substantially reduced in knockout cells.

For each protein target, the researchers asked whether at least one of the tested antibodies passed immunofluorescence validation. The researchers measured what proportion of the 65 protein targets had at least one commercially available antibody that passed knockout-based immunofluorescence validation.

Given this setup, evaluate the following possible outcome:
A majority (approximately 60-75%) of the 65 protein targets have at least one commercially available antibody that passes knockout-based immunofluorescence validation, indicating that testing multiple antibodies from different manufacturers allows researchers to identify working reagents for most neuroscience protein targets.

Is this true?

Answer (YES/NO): YES